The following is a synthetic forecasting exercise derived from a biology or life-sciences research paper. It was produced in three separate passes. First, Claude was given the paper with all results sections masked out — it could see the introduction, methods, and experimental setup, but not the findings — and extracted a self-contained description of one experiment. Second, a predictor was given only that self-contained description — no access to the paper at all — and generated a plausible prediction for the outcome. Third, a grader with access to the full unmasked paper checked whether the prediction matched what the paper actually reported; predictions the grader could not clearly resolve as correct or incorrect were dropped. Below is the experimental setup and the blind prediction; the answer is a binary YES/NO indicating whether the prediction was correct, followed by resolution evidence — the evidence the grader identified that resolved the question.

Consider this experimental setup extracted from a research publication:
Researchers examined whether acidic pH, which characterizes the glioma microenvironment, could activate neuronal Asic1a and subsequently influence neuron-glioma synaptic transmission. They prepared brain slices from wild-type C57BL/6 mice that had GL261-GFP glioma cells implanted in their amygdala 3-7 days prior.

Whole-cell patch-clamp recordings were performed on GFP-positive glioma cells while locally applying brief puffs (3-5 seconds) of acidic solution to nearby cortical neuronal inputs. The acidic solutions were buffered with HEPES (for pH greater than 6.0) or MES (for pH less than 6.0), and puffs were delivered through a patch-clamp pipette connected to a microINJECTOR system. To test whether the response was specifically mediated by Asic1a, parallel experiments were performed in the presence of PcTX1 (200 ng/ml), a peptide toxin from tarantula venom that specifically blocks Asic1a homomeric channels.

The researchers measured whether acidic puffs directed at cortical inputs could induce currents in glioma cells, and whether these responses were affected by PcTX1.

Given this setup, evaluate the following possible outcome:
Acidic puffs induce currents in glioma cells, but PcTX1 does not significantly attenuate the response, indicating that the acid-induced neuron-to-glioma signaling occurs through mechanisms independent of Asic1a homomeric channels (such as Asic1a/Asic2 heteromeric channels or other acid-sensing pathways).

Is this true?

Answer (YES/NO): NO